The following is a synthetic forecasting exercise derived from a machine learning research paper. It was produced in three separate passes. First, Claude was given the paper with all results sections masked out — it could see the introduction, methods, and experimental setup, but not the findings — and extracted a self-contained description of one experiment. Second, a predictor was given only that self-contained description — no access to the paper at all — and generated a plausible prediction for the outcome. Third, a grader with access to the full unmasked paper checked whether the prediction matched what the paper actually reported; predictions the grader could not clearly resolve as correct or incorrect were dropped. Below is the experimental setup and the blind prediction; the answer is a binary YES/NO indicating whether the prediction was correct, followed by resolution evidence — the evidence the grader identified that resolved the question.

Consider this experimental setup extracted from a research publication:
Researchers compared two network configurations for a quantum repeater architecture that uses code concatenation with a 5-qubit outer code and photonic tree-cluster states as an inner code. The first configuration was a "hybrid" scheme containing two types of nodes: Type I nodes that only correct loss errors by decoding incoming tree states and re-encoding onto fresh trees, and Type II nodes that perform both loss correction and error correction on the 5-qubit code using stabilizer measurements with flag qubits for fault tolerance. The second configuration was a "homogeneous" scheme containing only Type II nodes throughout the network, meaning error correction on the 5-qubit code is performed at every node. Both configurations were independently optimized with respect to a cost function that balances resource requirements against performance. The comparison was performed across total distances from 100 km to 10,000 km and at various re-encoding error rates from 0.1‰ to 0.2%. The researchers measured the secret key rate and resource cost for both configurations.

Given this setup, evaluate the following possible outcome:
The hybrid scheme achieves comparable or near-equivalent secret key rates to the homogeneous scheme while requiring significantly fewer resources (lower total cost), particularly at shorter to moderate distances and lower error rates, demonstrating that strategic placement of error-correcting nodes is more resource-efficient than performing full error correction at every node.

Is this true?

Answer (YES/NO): NO